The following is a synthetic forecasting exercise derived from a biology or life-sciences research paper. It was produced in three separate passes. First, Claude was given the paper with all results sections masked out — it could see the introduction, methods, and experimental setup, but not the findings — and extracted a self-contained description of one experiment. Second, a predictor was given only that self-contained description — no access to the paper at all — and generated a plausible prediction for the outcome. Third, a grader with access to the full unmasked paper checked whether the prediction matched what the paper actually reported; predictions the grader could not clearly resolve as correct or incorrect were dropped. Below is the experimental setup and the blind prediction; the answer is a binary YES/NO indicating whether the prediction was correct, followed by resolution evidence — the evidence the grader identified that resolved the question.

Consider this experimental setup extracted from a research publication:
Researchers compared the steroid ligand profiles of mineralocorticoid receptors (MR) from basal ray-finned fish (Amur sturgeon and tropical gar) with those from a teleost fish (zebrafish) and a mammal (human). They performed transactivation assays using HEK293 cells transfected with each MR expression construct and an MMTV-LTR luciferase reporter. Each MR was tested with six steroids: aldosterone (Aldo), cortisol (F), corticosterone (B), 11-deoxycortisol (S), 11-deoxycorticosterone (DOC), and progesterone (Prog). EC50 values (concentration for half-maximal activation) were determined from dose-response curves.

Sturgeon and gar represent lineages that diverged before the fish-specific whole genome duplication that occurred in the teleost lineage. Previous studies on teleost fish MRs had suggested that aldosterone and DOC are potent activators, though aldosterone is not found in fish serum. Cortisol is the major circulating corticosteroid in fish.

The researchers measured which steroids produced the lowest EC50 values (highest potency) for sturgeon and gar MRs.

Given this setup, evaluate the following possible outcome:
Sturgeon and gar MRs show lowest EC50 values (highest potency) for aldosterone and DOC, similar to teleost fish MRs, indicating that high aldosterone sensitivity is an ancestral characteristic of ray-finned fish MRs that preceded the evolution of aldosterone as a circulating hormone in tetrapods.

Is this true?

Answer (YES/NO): YES